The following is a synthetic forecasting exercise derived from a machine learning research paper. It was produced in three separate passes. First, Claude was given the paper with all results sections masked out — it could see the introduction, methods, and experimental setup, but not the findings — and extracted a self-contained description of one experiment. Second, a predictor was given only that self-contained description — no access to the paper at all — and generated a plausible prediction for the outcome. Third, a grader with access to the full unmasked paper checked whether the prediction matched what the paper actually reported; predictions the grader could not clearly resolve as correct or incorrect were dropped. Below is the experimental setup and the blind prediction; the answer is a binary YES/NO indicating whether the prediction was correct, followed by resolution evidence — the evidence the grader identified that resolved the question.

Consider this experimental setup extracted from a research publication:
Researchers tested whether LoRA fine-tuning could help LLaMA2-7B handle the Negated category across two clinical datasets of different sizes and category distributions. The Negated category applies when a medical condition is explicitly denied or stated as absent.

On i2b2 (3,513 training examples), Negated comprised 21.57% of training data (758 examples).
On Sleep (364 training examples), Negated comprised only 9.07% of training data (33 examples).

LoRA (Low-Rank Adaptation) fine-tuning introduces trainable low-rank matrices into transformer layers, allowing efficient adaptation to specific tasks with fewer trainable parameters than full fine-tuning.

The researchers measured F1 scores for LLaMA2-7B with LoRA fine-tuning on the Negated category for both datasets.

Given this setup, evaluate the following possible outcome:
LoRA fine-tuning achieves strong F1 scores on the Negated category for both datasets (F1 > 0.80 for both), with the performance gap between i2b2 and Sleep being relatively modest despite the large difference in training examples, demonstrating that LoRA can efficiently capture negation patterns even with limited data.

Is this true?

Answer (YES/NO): NO